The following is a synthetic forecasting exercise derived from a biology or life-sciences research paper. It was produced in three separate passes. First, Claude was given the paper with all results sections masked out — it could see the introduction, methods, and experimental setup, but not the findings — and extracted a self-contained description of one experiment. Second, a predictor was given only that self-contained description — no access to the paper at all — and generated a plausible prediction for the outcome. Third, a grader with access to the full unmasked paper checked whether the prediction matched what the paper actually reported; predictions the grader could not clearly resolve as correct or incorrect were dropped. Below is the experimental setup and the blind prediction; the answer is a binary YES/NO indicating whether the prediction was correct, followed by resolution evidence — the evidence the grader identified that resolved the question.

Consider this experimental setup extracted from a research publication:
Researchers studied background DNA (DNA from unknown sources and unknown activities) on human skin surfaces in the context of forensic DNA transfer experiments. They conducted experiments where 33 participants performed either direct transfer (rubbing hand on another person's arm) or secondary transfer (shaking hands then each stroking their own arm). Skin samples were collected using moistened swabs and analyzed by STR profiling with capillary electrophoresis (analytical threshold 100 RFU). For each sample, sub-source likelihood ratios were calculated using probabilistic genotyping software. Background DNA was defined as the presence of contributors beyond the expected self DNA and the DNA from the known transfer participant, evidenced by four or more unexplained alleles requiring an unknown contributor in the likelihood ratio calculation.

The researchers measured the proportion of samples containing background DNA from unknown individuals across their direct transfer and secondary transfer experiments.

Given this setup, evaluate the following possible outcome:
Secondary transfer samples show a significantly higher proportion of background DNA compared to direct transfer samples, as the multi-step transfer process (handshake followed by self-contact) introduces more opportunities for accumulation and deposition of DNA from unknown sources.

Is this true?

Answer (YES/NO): YES